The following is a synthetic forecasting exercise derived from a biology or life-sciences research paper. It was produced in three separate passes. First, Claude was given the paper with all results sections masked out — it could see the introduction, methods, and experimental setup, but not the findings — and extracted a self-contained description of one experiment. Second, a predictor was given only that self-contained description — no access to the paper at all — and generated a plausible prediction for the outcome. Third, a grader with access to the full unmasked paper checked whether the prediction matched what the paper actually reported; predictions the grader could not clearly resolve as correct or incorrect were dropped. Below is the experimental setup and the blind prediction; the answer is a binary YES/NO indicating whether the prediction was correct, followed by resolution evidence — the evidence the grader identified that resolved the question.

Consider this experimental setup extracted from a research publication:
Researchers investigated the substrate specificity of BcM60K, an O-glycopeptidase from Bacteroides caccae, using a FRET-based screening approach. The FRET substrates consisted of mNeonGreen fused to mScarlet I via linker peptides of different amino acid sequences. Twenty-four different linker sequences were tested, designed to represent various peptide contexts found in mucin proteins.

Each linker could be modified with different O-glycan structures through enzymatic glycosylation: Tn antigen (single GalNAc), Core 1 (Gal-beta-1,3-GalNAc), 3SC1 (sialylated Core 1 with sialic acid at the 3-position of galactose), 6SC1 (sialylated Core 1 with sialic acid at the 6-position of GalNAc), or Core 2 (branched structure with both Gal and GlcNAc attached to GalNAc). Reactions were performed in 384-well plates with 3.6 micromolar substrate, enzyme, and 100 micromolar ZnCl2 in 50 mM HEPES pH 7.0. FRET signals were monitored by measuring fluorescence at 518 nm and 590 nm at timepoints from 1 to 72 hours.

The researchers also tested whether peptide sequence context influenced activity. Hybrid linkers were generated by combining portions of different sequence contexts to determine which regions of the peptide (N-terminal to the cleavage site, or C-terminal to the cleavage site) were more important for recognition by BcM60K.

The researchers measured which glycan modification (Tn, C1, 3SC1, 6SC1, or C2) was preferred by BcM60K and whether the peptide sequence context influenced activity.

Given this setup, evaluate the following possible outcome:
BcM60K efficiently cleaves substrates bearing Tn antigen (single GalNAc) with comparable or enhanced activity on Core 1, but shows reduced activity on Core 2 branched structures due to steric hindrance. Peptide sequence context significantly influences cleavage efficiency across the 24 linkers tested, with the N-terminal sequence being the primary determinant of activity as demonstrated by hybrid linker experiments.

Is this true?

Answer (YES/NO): NO